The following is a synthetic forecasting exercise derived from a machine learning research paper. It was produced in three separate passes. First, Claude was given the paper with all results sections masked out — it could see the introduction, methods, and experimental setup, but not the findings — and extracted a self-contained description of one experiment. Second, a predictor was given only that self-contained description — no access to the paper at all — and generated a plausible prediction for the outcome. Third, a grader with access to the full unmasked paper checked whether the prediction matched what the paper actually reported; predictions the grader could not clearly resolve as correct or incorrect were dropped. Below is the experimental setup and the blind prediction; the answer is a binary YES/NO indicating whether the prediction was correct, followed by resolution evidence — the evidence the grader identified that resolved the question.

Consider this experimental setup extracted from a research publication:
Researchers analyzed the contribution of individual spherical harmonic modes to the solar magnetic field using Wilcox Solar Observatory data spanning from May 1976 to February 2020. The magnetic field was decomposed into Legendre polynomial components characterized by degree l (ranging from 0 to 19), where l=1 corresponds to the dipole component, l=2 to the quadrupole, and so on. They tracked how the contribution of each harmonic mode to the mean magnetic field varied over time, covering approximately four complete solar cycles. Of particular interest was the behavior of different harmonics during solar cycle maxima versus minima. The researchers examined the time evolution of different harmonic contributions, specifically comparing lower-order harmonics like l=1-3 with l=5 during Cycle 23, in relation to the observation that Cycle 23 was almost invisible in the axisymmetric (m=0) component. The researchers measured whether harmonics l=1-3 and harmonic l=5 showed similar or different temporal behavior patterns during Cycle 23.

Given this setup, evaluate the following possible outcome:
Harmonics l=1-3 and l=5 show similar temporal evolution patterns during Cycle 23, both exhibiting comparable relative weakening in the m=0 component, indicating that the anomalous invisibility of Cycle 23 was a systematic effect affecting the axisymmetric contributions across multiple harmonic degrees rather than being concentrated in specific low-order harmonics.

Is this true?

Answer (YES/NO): NO